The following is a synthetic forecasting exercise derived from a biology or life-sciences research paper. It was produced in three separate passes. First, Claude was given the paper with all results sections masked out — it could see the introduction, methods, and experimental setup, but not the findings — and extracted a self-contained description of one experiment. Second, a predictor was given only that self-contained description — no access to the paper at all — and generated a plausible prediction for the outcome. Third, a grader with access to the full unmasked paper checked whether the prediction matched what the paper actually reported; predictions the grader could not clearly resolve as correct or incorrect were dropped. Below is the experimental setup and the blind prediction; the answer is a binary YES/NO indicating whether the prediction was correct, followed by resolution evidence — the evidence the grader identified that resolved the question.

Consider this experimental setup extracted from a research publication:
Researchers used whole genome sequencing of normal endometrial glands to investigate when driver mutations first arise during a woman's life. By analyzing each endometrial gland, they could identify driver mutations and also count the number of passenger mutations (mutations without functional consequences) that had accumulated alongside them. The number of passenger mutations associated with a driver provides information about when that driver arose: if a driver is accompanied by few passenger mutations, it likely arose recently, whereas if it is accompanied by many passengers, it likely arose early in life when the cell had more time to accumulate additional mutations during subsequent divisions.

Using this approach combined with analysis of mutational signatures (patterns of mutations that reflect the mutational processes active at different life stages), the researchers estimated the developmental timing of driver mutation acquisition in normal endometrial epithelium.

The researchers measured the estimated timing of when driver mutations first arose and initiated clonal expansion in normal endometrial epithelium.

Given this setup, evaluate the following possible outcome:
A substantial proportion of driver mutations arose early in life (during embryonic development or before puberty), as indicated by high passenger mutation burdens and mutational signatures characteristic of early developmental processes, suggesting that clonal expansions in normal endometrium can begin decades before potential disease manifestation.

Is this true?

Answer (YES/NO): YES